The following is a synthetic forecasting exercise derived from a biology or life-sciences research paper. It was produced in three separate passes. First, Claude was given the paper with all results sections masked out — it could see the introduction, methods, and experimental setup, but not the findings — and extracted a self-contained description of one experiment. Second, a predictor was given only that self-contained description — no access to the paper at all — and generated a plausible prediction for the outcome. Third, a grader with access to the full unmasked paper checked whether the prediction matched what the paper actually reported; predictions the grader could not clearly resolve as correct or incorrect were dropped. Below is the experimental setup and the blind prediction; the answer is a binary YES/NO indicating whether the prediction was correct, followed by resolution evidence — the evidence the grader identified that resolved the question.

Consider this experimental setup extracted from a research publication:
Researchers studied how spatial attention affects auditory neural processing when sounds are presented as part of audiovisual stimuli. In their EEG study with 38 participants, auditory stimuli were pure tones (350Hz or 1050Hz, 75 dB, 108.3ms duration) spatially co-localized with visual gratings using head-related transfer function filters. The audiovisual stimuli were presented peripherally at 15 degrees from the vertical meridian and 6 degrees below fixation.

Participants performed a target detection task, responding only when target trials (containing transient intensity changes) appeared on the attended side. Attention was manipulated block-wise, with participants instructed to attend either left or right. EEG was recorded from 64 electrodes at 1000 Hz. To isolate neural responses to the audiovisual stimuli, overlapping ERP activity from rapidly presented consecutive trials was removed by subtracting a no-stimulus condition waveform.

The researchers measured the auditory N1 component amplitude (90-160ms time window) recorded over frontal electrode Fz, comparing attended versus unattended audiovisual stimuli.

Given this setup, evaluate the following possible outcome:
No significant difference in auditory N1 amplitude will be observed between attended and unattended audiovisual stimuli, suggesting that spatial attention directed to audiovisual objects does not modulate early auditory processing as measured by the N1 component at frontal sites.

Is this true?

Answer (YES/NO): NO